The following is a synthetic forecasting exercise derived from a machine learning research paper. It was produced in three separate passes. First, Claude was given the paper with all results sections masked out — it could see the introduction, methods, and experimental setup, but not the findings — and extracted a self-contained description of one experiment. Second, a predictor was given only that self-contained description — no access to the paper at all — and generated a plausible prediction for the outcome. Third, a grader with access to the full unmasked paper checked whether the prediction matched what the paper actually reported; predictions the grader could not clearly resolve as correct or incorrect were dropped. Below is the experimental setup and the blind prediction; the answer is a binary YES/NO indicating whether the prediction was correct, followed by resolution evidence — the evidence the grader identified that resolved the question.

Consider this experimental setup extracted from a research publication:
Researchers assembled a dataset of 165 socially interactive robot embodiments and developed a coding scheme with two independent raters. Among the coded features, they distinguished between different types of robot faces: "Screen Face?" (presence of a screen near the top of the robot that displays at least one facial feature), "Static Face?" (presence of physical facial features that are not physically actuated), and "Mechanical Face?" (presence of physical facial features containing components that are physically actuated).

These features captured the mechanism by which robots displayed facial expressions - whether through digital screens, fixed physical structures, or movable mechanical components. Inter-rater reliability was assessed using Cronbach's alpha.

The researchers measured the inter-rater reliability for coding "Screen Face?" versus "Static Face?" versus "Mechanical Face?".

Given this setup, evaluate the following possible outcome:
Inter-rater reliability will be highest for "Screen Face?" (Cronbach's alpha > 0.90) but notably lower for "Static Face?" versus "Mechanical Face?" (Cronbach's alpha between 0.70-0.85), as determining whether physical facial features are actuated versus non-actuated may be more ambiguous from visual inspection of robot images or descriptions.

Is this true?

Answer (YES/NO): YES